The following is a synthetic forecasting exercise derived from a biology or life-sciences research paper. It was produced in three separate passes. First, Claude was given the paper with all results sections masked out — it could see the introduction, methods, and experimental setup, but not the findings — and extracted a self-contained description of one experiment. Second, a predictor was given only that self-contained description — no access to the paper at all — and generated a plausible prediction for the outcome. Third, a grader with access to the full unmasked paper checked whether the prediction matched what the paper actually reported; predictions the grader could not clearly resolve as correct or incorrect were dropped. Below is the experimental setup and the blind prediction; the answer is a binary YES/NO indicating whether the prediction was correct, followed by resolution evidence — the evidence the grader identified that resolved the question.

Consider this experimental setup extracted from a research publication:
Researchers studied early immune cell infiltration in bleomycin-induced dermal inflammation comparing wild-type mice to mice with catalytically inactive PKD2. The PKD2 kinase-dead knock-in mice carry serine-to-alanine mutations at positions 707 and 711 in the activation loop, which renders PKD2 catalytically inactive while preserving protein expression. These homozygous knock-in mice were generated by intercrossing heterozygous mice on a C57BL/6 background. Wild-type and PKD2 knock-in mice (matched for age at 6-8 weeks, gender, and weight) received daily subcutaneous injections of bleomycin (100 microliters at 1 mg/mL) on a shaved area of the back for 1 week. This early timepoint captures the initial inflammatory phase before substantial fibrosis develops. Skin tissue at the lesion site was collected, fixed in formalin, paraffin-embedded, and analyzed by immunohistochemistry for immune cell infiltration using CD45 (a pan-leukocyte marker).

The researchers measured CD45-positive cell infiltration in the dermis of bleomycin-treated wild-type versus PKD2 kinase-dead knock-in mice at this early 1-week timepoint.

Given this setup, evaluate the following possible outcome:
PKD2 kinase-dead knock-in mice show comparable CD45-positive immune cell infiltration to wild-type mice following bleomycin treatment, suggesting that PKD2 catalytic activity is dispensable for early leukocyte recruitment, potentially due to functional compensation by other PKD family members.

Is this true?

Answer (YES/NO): NO